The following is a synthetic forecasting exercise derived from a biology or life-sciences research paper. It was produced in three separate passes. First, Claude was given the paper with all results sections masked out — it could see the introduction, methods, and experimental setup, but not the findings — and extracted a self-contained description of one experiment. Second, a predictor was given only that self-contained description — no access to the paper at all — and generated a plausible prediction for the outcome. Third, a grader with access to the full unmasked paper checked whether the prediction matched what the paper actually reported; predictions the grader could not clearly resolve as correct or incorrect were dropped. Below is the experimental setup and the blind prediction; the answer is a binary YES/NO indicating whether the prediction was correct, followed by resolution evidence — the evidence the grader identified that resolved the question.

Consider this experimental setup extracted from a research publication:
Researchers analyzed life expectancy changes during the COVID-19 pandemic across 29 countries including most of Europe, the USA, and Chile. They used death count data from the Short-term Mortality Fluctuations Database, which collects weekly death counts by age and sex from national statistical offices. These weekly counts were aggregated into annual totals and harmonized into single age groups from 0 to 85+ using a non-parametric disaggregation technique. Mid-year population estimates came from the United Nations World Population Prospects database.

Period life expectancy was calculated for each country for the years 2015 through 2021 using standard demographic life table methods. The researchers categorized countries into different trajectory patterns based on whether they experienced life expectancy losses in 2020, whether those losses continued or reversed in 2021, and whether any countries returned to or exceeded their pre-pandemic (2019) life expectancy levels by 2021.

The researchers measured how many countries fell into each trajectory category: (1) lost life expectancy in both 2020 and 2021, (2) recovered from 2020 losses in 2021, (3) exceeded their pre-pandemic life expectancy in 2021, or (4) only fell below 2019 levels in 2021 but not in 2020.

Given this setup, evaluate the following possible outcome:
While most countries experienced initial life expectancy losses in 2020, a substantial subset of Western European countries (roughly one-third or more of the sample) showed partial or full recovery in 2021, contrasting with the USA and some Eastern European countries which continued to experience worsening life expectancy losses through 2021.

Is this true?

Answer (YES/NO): NO